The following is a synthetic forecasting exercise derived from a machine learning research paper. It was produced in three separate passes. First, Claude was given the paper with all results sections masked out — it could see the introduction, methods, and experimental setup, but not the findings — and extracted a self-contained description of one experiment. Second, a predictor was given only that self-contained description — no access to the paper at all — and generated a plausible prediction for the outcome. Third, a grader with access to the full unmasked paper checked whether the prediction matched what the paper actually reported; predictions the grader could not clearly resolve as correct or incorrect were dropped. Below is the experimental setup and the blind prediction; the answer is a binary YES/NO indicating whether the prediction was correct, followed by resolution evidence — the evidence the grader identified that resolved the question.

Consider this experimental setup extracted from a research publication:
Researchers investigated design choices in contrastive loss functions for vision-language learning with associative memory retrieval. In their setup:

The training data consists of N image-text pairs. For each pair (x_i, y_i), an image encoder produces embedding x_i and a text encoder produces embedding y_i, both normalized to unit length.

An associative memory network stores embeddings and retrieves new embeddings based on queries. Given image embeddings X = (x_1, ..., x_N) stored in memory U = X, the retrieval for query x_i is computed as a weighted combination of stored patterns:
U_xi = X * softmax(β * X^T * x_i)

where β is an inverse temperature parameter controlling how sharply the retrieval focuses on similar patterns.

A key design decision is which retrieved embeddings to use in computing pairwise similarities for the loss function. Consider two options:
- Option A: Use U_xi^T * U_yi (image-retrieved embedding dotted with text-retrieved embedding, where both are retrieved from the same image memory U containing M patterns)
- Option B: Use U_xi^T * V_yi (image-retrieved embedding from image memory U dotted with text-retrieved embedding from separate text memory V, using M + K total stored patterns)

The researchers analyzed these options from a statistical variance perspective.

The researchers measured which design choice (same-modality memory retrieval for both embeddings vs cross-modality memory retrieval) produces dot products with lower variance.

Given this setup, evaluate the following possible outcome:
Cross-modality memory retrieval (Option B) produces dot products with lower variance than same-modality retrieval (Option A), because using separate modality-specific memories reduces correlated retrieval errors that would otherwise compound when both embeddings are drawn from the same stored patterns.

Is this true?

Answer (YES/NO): NO